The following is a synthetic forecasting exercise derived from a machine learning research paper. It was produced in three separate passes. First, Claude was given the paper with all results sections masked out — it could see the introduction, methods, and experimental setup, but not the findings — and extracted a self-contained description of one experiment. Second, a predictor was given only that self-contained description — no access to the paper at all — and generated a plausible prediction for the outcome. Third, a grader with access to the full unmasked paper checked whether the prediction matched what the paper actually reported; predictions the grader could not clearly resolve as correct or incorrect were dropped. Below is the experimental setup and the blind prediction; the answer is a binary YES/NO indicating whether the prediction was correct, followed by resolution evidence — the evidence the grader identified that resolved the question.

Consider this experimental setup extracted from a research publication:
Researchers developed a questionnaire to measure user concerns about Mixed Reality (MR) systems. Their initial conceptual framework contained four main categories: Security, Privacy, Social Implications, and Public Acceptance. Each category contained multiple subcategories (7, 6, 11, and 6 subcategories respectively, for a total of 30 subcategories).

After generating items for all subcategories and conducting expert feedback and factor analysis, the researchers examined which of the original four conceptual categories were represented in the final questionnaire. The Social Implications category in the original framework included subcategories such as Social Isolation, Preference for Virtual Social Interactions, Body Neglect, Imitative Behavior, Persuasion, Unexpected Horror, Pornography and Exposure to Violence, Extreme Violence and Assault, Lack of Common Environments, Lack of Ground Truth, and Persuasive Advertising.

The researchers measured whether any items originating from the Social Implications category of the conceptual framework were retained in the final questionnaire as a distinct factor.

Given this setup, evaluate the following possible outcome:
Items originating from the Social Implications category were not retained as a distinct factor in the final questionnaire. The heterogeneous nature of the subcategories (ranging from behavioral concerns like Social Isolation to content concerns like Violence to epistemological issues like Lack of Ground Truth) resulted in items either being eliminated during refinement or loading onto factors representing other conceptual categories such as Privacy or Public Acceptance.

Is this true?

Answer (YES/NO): NO